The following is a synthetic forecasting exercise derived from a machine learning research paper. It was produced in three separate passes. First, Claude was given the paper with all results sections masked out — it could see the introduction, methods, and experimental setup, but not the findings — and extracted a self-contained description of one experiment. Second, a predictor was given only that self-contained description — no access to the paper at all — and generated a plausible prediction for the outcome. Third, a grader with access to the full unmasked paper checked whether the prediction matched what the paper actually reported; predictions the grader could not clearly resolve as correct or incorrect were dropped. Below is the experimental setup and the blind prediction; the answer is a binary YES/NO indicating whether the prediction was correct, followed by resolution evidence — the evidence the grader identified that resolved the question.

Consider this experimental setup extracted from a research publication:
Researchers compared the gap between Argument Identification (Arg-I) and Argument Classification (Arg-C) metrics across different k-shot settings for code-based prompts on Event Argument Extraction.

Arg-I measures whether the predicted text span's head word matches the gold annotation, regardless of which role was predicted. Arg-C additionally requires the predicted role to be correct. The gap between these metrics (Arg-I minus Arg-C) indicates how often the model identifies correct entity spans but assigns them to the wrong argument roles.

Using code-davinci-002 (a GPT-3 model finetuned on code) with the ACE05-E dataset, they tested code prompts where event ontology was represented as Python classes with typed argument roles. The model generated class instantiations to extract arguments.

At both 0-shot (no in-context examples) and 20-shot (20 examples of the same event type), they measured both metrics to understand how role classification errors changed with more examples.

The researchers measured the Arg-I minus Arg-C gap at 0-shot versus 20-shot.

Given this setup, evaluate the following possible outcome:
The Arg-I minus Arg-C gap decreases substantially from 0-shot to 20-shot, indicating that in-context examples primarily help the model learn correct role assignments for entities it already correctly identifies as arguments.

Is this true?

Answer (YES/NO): YES